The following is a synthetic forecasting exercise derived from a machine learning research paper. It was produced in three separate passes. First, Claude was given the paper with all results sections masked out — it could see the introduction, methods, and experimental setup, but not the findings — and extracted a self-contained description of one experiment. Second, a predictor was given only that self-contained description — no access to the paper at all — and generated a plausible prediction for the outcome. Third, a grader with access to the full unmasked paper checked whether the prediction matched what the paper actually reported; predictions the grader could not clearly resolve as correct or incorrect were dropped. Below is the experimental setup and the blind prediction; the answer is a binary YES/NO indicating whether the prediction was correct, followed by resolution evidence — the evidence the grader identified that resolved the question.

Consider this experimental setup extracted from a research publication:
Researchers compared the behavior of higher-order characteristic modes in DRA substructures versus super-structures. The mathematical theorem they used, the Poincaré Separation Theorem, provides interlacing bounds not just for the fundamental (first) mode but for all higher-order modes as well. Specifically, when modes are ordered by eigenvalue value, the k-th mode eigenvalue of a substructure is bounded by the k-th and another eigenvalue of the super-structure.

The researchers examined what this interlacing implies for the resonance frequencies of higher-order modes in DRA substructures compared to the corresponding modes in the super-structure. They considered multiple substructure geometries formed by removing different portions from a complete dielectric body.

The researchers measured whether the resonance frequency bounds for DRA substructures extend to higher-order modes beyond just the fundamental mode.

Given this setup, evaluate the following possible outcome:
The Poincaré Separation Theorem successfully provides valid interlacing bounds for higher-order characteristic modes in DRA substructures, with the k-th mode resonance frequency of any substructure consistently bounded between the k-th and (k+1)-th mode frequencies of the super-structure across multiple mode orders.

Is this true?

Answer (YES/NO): NO